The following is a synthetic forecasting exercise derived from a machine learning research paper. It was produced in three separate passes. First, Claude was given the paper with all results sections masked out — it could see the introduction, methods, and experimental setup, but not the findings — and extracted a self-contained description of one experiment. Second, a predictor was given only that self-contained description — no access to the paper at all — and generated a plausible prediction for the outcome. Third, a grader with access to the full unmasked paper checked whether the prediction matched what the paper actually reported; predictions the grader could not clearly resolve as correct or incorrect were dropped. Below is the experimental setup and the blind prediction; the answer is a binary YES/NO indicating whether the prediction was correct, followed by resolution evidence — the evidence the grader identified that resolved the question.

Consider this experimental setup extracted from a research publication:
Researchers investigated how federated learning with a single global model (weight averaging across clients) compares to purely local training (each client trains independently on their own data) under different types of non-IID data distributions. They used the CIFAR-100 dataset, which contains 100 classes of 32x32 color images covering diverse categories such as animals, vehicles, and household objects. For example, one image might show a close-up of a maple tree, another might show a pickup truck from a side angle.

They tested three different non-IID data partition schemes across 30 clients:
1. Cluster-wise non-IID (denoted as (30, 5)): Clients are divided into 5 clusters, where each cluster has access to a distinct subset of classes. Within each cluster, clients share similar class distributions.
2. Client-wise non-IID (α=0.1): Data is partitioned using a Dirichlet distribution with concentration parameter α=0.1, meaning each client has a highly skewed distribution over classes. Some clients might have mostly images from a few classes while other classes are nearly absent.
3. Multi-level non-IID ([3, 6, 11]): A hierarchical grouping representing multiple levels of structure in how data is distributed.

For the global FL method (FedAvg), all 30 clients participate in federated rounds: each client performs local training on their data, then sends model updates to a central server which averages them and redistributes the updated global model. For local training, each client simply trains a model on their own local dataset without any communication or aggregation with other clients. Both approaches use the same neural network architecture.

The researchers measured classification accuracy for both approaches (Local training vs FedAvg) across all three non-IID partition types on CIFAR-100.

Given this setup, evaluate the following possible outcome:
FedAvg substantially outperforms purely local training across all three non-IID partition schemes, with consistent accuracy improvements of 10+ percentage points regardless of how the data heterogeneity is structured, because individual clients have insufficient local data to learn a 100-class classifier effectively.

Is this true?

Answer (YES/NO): NO